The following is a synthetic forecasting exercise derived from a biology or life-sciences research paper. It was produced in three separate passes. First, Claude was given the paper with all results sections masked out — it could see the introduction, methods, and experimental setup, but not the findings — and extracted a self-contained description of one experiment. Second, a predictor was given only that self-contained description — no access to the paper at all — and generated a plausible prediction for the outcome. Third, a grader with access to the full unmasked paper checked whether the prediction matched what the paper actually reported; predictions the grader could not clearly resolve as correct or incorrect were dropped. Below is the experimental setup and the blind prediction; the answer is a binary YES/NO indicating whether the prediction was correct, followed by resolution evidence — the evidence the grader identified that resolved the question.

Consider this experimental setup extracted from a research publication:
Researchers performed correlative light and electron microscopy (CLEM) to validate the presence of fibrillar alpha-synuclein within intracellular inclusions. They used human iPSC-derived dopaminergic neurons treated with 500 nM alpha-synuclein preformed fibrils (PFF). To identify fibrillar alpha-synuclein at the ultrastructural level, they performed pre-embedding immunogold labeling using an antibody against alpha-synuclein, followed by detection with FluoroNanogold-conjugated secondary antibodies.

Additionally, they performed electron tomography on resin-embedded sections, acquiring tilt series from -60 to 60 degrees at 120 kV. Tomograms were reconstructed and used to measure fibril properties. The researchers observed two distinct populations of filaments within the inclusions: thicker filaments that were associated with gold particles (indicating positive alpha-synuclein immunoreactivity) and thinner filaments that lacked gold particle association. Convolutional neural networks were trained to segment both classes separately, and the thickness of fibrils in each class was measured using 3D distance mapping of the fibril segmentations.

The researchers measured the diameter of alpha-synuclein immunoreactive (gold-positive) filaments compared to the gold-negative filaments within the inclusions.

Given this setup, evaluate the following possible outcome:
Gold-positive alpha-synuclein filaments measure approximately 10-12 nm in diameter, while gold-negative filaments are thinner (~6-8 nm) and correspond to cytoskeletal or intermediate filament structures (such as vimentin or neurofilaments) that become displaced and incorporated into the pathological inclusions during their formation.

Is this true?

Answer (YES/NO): YES